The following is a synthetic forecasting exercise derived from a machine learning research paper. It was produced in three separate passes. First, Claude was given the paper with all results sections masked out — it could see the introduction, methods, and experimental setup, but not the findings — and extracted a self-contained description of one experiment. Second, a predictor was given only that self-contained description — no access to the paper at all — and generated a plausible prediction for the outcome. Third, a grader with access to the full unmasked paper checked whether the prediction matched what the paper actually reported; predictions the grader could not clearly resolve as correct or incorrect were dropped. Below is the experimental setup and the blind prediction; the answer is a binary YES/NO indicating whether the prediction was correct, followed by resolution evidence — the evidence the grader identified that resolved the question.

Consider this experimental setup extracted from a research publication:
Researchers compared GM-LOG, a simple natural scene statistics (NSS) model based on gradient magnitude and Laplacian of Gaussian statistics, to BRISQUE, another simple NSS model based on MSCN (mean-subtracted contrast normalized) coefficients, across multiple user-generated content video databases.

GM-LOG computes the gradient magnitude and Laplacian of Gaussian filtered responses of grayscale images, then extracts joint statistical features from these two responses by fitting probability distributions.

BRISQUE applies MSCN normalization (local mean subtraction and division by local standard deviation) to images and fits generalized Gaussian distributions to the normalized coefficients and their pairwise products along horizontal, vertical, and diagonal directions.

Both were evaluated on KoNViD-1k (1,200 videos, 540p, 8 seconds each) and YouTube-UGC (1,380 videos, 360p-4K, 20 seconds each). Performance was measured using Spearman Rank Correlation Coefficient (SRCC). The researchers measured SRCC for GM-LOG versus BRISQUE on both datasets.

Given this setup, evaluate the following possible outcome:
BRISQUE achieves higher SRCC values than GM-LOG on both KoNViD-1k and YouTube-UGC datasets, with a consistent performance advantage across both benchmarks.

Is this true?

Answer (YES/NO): NO